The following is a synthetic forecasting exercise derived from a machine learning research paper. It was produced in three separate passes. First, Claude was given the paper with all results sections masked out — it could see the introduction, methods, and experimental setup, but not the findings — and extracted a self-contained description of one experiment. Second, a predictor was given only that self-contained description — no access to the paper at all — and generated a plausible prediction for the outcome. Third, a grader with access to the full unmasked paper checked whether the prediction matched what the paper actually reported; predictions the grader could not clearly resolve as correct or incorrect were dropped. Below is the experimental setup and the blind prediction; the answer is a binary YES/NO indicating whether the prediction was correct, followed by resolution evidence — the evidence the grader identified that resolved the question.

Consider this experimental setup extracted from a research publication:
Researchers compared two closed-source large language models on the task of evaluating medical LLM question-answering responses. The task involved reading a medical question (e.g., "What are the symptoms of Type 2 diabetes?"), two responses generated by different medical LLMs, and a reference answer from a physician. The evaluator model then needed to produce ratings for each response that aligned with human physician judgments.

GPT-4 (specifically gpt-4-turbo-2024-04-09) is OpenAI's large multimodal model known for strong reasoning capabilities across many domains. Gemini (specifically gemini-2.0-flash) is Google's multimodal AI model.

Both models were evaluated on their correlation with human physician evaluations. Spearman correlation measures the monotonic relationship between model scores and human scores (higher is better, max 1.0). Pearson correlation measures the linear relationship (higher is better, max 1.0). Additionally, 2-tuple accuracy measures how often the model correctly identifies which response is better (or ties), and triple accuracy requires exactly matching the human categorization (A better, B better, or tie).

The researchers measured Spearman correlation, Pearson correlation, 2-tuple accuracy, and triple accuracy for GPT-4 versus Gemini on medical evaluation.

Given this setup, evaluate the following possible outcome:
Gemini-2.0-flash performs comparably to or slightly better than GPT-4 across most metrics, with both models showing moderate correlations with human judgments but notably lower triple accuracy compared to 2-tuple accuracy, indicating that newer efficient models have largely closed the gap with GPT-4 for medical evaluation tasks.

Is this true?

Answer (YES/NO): NO